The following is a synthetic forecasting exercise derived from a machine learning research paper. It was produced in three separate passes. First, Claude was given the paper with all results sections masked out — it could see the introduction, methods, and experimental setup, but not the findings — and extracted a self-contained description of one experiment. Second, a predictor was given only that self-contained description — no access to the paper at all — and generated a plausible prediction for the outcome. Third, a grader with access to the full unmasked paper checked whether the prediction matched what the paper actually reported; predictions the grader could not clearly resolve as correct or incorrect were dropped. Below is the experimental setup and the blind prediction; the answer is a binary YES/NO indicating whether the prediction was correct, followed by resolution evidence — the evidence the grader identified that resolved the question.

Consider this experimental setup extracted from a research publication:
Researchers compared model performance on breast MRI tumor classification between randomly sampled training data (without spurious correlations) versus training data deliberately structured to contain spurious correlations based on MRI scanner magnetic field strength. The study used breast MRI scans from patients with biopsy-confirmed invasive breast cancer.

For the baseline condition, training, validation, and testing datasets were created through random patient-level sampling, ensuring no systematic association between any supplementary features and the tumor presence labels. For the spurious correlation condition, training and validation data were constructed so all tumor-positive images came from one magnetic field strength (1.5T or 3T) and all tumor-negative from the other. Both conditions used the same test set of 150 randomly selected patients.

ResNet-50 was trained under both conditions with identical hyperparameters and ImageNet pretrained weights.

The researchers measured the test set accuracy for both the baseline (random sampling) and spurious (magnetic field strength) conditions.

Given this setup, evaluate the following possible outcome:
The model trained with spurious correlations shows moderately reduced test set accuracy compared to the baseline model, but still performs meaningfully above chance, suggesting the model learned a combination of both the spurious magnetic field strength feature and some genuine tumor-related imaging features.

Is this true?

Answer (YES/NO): NO